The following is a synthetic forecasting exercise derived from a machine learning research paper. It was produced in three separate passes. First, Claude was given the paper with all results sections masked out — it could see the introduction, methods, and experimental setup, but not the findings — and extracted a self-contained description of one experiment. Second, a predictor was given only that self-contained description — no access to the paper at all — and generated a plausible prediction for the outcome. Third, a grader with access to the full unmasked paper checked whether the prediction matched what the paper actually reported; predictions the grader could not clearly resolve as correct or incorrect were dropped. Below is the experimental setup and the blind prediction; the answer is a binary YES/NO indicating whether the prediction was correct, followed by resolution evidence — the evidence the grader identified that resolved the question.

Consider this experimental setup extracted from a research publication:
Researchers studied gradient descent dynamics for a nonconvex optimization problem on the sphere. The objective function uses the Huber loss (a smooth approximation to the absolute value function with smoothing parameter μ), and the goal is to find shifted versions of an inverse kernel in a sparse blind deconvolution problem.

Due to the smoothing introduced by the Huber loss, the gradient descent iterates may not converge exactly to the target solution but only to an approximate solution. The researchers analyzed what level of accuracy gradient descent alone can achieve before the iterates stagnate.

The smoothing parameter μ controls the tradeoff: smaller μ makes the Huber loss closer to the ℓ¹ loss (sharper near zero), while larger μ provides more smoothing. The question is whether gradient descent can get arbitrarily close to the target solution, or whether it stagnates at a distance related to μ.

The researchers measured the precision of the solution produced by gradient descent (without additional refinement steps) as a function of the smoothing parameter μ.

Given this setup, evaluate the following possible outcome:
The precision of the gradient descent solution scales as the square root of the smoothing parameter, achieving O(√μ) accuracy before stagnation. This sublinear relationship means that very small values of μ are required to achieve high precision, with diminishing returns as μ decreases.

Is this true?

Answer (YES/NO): NO